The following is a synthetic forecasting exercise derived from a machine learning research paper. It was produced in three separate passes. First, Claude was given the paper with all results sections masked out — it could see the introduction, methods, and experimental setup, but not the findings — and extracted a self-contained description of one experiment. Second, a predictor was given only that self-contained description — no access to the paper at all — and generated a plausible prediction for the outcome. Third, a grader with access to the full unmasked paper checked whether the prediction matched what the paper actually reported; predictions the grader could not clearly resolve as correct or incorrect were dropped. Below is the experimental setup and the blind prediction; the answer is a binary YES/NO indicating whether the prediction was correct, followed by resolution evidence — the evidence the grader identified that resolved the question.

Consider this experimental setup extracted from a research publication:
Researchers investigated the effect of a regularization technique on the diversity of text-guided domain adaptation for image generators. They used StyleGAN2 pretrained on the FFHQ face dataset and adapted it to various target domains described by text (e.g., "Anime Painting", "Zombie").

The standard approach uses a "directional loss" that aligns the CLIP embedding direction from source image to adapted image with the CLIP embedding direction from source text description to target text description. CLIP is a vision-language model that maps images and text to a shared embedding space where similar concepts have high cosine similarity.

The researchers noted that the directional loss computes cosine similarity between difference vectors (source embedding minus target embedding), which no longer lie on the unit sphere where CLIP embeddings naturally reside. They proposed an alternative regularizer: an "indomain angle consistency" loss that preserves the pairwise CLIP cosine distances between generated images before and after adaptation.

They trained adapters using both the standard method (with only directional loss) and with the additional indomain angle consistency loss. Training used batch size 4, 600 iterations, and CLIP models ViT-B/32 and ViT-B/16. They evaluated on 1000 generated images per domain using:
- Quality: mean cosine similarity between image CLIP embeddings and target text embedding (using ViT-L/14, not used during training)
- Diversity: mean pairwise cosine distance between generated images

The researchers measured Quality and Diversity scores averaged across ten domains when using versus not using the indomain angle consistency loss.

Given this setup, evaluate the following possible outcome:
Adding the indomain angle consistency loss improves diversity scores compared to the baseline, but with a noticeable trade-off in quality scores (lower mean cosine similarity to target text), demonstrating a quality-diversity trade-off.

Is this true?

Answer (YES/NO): NO